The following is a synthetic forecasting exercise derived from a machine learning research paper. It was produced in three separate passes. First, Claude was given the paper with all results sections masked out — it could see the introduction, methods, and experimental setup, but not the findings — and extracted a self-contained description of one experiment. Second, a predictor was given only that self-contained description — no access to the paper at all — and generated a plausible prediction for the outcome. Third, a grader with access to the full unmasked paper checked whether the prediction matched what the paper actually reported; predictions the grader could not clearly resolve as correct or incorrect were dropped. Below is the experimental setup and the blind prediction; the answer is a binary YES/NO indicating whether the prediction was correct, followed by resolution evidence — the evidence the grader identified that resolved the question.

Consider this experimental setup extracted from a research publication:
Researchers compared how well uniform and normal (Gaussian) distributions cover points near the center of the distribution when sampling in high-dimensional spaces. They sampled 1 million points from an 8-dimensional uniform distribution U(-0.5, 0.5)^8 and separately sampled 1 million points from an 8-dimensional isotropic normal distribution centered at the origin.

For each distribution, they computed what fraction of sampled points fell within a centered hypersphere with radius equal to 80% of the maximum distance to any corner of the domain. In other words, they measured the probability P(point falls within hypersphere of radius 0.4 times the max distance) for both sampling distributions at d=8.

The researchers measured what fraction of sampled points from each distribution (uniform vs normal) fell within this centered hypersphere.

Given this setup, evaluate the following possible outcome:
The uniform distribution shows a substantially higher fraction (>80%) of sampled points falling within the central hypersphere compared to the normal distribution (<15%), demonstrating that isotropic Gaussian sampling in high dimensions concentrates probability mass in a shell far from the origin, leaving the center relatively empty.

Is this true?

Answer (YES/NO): NO